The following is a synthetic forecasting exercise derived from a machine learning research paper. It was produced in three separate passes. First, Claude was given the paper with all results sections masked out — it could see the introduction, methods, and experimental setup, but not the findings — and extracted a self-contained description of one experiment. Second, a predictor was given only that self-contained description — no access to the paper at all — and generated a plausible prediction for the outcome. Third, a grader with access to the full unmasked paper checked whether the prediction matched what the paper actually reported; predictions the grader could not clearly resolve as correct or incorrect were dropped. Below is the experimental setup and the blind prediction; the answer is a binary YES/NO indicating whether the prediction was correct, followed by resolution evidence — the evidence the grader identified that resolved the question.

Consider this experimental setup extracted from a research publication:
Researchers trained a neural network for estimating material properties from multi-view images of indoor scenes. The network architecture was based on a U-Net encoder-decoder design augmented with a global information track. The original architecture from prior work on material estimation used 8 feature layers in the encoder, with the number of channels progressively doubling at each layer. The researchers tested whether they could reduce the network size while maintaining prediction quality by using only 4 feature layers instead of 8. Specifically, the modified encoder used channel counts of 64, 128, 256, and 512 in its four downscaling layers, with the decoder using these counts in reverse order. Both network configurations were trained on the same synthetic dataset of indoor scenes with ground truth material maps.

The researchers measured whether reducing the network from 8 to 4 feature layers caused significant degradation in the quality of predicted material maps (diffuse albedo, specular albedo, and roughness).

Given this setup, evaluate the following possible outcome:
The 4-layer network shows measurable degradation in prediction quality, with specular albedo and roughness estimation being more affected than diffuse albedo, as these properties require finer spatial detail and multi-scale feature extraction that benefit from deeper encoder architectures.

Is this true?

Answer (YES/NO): NO